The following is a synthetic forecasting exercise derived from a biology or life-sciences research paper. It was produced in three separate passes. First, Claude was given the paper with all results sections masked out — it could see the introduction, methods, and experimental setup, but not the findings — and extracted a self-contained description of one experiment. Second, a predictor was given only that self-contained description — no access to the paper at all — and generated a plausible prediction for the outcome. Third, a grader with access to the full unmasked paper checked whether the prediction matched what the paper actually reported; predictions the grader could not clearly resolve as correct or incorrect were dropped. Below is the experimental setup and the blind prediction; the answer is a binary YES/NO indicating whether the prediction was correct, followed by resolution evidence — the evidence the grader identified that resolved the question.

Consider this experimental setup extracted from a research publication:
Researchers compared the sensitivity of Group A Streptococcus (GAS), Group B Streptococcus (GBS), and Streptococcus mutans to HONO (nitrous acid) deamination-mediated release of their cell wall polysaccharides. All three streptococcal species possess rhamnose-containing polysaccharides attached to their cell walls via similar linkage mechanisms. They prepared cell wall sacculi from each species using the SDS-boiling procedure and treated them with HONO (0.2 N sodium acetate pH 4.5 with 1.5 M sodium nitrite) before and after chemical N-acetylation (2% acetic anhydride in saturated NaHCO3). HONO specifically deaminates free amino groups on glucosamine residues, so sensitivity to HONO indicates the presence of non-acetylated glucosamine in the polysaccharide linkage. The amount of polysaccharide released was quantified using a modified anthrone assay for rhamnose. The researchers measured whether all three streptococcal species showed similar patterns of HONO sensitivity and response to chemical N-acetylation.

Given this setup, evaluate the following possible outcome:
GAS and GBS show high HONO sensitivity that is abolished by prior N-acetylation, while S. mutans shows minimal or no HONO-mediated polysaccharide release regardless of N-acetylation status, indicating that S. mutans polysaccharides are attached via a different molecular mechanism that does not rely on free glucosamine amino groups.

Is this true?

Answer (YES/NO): NO